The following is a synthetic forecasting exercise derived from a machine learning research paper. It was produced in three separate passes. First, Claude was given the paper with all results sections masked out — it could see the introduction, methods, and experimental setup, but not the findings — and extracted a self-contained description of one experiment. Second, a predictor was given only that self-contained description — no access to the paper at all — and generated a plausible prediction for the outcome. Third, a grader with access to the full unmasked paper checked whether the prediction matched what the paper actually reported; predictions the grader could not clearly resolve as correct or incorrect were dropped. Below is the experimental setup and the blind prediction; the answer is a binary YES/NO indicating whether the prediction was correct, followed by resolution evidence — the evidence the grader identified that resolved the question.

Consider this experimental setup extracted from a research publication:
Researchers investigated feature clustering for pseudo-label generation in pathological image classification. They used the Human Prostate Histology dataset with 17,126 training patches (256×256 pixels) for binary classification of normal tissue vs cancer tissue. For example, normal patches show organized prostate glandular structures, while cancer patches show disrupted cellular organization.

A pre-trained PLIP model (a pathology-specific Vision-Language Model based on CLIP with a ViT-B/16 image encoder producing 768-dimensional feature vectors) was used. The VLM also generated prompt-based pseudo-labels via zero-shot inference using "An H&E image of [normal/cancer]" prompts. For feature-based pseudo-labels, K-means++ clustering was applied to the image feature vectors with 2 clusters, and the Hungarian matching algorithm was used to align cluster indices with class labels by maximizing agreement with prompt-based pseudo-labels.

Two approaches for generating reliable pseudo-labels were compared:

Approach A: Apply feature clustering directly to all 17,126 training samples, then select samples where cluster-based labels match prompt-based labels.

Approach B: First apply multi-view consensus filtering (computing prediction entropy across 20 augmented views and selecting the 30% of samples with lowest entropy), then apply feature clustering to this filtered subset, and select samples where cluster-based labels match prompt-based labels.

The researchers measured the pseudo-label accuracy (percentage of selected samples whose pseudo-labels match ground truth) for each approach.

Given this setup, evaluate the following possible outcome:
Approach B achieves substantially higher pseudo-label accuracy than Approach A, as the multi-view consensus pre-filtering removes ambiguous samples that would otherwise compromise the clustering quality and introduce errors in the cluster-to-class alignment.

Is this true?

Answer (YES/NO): YES